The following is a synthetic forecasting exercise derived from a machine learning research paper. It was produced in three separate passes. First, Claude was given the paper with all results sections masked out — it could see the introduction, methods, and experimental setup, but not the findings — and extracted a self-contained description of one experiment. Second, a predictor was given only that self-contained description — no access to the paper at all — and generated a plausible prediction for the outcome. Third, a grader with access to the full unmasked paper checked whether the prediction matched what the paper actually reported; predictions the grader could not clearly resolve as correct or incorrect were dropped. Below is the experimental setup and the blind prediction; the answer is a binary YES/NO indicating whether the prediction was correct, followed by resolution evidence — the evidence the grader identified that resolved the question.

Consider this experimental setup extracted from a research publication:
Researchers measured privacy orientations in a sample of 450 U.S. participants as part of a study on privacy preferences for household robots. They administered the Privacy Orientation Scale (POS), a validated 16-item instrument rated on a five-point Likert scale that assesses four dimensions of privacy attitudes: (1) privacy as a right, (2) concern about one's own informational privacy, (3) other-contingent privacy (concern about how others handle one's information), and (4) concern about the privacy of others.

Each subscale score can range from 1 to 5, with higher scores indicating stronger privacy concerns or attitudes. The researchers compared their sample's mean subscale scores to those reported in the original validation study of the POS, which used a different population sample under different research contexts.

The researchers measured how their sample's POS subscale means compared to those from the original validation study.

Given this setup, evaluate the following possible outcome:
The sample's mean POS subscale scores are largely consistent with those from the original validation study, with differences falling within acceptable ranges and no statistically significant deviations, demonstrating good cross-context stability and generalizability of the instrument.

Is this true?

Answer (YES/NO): NO